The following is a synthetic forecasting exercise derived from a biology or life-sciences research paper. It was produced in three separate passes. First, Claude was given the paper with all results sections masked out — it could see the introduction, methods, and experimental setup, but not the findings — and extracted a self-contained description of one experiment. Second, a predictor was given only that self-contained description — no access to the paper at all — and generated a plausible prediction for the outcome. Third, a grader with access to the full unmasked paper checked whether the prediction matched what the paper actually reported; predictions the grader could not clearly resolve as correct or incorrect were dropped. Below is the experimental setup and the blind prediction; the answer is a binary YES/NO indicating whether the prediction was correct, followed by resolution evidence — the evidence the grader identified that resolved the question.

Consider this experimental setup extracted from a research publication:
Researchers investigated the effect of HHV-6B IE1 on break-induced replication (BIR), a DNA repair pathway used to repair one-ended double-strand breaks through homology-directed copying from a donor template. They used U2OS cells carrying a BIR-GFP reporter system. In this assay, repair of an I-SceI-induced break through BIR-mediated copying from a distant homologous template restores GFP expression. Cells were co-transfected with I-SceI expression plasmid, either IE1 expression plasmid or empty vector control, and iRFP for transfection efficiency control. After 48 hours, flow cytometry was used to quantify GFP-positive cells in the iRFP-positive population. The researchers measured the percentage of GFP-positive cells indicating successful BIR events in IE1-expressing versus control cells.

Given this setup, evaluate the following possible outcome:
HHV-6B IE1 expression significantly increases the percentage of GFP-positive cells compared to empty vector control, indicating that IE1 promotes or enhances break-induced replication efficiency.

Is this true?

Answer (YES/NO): NO